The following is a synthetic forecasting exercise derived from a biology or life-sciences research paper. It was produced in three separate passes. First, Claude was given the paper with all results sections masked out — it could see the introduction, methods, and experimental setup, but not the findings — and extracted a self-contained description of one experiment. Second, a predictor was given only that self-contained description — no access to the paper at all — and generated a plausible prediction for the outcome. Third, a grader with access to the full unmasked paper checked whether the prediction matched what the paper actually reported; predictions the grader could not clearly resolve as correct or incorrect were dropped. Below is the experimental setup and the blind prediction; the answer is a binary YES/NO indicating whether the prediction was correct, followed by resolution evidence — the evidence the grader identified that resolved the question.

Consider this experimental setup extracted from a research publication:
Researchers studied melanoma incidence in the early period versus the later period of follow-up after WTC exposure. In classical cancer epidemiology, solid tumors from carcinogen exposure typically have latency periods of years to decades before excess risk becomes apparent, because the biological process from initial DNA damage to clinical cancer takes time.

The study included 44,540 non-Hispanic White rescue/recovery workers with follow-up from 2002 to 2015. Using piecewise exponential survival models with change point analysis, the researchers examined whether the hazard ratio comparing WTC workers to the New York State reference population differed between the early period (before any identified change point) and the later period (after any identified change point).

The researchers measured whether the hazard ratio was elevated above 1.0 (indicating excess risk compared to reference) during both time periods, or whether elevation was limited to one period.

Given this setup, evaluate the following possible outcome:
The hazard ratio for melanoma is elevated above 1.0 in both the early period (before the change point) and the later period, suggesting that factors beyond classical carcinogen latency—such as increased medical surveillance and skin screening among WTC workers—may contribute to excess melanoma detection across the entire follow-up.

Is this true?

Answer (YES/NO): NO